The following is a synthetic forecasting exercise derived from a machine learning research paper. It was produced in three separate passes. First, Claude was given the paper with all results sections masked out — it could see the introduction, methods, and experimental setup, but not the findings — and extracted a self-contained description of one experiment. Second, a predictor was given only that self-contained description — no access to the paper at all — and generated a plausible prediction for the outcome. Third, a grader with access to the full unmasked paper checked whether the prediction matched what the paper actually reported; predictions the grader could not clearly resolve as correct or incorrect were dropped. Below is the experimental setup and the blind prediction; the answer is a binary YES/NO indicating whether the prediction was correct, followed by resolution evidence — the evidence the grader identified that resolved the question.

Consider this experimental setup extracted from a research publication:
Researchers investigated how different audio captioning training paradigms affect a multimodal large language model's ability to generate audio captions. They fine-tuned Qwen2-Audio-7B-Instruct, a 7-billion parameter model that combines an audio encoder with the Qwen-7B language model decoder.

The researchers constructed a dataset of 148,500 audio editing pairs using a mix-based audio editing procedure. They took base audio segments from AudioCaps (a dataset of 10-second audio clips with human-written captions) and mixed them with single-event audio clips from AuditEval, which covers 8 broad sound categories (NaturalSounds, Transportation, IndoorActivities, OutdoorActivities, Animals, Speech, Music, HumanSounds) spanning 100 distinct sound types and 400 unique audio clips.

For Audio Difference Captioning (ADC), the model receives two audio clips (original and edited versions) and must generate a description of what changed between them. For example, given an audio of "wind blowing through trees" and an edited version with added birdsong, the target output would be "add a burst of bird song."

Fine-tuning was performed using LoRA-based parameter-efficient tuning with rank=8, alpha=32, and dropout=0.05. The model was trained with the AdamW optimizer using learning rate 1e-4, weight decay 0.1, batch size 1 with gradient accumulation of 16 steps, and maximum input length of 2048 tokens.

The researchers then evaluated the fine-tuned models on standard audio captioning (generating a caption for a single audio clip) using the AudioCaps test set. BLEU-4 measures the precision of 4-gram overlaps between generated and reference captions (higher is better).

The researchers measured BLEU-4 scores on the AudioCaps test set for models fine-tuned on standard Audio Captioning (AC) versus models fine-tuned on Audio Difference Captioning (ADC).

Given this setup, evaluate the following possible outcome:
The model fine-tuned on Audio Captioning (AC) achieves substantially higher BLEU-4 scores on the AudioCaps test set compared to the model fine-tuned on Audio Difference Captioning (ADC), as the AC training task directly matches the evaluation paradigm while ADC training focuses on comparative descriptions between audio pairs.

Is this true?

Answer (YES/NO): YES